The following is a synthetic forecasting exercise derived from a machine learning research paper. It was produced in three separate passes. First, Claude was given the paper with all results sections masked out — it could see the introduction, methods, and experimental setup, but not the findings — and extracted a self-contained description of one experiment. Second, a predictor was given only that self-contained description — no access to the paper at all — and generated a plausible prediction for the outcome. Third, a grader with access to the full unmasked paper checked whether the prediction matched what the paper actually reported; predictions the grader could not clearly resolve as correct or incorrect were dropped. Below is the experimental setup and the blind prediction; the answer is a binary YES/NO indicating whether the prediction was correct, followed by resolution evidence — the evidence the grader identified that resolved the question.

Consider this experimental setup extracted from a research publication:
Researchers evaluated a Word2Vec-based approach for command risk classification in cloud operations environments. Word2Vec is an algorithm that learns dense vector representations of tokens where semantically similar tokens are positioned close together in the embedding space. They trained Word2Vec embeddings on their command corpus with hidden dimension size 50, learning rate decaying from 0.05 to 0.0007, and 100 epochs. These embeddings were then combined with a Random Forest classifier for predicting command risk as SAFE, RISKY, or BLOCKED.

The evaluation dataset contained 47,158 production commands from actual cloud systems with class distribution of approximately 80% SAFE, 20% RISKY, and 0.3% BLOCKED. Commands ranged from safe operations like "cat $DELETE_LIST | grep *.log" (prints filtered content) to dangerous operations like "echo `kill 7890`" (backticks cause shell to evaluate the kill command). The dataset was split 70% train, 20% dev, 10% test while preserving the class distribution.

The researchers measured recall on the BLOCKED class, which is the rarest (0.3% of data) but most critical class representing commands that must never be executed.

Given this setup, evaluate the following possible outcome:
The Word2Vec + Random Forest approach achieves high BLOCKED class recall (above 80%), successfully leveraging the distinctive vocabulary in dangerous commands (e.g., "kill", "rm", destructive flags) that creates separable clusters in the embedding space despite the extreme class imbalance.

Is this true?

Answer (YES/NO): NO